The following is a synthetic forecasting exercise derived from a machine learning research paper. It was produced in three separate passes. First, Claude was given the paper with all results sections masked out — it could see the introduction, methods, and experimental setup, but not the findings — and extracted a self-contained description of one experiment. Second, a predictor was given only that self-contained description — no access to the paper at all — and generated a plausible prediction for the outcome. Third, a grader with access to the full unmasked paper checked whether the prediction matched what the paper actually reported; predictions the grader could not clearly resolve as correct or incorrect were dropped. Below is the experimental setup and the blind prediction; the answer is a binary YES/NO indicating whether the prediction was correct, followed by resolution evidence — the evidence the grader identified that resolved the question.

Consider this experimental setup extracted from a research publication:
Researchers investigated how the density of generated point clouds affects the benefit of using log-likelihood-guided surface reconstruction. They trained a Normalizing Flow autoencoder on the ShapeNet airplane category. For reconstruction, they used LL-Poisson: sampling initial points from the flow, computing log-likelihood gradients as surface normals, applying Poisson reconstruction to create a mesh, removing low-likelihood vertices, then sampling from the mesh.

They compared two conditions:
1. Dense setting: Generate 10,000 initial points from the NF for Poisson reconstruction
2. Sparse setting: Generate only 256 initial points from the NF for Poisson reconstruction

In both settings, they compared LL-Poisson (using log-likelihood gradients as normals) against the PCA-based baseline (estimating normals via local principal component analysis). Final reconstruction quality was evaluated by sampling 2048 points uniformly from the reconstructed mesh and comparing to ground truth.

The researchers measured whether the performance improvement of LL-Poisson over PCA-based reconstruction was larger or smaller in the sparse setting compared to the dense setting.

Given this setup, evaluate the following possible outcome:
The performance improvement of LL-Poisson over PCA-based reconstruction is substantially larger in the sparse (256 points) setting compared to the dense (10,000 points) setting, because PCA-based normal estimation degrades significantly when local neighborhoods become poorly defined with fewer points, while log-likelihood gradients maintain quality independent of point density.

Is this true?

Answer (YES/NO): YES